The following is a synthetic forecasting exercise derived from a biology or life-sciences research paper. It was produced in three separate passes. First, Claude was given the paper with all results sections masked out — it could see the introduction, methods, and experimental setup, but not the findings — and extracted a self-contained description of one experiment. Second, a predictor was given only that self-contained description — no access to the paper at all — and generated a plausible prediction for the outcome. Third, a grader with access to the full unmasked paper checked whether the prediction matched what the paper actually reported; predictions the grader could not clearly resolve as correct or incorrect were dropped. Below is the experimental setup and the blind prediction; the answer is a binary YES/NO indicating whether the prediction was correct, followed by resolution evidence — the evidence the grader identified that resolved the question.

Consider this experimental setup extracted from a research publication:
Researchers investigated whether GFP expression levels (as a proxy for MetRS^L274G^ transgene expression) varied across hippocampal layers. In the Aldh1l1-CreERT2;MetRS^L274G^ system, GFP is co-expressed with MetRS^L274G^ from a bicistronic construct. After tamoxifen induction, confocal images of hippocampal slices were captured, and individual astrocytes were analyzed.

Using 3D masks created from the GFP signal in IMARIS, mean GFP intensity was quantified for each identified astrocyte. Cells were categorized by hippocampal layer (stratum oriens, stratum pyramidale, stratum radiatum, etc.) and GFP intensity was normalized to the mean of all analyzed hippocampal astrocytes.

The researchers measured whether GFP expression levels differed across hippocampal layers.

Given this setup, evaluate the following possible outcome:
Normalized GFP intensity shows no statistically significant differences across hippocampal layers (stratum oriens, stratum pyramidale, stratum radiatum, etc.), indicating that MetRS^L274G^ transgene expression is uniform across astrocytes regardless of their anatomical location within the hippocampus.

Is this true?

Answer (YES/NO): YES